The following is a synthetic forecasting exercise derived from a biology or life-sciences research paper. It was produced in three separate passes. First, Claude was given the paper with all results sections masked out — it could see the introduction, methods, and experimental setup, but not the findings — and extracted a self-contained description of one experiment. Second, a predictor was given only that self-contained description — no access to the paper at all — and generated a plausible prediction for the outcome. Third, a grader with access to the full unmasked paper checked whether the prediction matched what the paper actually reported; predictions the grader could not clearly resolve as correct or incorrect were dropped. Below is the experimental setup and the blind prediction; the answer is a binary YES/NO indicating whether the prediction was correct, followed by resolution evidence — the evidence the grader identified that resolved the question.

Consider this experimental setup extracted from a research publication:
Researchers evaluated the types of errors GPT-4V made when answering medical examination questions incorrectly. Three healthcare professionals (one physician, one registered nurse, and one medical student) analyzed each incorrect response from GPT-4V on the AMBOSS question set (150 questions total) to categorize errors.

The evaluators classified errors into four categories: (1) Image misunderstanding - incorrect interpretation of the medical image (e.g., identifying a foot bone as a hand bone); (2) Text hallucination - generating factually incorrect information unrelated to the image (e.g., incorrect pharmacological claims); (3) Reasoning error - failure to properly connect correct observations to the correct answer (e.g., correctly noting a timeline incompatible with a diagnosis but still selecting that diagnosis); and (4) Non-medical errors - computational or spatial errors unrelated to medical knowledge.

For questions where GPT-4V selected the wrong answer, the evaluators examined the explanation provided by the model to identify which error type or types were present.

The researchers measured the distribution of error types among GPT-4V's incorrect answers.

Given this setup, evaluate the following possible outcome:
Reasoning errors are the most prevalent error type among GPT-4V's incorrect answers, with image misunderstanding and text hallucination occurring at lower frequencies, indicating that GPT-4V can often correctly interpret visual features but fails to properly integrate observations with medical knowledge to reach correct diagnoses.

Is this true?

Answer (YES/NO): NO